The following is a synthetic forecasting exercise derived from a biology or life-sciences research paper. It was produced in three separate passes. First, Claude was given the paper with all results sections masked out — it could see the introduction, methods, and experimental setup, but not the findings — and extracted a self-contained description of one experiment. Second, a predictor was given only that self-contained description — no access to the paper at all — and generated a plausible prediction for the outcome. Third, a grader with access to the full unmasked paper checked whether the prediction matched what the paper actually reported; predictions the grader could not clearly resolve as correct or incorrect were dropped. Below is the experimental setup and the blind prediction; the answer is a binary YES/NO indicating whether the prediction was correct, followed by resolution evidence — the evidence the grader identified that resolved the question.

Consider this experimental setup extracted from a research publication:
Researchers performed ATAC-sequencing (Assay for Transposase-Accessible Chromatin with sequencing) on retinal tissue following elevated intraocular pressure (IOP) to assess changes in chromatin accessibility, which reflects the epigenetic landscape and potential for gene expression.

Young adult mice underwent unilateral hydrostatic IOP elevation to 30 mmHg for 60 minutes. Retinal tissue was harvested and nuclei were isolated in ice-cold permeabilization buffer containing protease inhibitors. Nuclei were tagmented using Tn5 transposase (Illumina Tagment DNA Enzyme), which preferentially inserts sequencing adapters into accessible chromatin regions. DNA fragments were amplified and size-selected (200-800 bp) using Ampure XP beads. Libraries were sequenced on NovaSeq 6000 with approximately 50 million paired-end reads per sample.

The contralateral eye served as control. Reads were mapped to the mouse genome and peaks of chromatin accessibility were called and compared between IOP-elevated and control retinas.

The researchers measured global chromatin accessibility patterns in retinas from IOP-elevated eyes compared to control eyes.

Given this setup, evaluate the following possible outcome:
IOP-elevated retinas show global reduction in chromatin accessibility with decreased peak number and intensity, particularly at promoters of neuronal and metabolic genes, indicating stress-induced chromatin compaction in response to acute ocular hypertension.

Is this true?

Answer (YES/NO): NO